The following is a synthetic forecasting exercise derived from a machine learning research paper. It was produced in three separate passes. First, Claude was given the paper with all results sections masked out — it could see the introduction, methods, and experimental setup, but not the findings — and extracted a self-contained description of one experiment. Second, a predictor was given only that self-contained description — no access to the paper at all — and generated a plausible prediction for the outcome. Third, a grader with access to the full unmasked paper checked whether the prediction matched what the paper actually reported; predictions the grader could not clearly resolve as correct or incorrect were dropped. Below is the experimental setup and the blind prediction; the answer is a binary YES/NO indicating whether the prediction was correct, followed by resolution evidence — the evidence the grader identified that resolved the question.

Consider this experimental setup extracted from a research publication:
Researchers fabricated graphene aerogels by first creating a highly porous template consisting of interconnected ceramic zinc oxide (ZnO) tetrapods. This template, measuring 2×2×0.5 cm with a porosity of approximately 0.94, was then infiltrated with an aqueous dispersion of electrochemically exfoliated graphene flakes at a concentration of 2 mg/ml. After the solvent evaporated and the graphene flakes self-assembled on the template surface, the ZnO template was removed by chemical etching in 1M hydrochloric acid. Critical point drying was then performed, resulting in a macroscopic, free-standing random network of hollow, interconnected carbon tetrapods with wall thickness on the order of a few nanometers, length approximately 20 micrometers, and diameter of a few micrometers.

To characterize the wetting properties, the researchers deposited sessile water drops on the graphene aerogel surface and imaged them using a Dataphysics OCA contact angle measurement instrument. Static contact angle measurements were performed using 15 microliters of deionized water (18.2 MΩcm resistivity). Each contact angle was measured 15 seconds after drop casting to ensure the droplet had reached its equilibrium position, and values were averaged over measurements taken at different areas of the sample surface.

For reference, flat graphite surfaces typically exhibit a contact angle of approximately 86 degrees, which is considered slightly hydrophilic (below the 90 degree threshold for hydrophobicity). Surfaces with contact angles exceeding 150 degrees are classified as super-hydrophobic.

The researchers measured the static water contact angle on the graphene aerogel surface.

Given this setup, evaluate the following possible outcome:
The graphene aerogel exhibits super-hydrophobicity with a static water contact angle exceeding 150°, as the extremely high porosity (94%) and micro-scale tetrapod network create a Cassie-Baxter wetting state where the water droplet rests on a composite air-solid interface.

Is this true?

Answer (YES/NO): NO